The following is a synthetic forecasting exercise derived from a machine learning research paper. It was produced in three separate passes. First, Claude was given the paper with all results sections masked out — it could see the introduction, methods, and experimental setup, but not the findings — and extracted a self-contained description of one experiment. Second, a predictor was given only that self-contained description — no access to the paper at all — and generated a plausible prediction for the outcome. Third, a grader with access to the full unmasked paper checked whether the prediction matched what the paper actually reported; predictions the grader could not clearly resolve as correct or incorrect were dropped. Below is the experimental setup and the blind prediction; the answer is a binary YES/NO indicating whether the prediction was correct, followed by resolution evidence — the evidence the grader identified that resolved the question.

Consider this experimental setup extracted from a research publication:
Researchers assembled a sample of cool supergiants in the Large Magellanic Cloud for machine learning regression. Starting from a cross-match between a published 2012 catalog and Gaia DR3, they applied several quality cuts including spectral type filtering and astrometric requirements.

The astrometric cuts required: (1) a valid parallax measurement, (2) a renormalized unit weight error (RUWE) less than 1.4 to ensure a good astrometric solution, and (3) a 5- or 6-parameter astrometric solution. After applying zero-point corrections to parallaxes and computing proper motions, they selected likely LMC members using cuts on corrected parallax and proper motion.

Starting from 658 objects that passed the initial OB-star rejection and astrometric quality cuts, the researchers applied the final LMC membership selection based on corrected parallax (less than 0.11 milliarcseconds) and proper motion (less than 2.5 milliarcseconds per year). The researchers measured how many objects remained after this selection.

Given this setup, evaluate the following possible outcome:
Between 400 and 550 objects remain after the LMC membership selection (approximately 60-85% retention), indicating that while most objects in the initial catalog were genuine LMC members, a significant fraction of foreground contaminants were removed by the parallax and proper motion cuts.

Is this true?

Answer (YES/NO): NO